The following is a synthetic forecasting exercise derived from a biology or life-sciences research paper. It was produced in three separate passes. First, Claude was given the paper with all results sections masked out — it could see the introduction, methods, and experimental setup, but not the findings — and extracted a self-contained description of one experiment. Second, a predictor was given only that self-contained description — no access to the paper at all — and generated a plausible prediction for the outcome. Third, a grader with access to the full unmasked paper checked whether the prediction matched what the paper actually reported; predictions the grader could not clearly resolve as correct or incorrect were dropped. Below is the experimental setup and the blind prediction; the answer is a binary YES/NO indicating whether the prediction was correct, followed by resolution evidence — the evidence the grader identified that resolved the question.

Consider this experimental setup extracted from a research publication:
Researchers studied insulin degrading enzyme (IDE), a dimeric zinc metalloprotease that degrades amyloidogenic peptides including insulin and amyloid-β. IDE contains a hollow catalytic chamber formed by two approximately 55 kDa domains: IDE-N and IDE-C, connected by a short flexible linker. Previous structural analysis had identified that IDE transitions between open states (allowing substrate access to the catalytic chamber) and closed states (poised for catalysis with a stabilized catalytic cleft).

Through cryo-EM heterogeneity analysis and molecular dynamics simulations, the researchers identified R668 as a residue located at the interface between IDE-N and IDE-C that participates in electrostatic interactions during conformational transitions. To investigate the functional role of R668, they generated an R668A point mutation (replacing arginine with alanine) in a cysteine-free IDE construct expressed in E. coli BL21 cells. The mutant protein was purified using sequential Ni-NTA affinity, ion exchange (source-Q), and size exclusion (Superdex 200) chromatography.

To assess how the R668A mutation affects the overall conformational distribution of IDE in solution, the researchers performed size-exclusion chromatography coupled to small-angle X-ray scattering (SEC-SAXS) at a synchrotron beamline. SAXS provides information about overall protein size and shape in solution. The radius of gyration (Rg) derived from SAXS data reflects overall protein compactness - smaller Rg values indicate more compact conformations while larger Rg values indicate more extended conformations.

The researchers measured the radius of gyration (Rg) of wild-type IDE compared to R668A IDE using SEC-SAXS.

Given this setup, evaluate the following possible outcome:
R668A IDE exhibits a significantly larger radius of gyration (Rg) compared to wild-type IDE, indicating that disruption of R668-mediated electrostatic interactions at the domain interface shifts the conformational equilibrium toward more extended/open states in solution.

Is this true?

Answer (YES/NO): YES